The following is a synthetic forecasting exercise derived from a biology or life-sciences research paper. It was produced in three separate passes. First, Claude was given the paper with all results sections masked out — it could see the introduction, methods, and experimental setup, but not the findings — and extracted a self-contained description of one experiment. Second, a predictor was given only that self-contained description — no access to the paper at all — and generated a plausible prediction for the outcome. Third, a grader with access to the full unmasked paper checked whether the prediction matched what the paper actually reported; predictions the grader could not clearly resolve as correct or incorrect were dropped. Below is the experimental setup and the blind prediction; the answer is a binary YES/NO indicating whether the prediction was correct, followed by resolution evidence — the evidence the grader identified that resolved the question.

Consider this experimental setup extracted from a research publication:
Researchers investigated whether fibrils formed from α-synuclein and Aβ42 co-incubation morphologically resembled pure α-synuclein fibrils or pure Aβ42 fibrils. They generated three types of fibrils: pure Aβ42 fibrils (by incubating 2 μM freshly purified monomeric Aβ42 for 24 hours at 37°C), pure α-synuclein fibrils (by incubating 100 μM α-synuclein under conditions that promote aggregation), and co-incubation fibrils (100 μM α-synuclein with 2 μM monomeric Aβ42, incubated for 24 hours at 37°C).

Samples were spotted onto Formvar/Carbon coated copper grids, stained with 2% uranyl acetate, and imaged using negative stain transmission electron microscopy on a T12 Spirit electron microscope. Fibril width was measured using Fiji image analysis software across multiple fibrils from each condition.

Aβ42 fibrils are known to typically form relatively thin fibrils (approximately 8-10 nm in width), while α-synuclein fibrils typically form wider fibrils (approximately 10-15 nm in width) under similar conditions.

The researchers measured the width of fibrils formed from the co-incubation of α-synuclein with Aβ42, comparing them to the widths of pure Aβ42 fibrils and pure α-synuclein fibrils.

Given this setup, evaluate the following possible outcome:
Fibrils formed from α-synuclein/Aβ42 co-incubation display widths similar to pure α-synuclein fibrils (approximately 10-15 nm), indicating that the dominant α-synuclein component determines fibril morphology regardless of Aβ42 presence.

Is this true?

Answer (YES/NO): YES